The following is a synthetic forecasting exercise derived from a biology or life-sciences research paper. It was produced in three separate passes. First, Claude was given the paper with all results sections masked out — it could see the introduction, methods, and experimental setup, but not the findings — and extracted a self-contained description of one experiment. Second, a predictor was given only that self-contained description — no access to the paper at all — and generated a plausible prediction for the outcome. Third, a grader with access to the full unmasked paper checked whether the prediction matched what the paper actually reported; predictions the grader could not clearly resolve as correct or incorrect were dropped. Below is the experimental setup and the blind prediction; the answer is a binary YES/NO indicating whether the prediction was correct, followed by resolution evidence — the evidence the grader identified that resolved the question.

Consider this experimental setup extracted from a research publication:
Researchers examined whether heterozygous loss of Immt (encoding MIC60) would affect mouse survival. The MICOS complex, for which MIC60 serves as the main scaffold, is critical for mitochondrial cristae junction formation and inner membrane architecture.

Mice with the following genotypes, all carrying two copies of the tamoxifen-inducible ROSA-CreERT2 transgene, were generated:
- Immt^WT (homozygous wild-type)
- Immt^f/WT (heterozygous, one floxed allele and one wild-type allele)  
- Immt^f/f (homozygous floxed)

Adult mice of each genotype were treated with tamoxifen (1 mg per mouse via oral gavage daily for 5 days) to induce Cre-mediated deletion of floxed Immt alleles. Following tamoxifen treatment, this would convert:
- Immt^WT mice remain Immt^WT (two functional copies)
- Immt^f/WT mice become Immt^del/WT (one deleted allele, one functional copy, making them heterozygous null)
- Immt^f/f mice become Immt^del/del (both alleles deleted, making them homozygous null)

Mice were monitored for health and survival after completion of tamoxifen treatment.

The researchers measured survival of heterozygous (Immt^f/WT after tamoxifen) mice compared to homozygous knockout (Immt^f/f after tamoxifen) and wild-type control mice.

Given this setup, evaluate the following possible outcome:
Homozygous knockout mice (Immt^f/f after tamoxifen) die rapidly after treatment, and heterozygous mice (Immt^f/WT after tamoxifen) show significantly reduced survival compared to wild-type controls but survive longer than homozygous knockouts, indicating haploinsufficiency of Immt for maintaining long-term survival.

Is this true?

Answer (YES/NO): NO